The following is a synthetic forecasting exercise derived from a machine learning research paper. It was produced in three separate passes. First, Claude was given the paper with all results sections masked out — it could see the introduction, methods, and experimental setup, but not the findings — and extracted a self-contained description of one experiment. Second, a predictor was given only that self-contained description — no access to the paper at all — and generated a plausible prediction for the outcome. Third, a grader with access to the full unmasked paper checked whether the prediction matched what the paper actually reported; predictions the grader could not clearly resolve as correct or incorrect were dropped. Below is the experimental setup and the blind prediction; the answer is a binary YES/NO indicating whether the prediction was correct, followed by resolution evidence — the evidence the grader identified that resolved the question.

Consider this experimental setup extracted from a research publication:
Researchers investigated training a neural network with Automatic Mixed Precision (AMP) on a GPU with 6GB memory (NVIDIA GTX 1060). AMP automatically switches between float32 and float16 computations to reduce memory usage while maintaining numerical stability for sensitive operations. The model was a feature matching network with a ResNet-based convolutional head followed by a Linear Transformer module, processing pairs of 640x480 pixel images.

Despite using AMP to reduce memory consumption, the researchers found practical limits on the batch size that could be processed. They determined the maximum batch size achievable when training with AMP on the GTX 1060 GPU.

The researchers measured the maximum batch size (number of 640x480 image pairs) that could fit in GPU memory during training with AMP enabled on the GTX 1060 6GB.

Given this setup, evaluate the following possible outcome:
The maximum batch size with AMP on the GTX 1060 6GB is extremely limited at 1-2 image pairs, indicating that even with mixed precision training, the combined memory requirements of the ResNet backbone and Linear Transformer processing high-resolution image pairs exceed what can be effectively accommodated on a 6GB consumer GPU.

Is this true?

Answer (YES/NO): NO